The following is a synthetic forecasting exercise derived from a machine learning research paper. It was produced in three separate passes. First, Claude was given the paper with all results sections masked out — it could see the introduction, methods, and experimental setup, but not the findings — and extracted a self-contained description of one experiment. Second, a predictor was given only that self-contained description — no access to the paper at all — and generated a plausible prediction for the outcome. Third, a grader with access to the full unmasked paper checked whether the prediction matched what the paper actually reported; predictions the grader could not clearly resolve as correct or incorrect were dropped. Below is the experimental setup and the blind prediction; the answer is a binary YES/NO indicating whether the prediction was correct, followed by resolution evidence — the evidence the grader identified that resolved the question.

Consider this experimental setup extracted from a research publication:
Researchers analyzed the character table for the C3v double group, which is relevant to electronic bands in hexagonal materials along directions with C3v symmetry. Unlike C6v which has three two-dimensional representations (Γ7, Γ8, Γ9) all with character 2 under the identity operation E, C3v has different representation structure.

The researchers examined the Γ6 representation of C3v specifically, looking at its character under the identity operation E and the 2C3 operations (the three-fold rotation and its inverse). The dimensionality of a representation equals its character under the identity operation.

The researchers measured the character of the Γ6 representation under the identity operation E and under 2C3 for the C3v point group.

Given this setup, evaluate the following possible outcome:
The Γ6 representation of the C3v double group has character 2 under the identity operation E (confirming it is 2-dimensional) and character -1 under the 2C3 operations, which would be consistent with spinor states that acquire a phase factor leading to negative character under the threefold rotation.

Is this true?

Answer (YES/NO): NO